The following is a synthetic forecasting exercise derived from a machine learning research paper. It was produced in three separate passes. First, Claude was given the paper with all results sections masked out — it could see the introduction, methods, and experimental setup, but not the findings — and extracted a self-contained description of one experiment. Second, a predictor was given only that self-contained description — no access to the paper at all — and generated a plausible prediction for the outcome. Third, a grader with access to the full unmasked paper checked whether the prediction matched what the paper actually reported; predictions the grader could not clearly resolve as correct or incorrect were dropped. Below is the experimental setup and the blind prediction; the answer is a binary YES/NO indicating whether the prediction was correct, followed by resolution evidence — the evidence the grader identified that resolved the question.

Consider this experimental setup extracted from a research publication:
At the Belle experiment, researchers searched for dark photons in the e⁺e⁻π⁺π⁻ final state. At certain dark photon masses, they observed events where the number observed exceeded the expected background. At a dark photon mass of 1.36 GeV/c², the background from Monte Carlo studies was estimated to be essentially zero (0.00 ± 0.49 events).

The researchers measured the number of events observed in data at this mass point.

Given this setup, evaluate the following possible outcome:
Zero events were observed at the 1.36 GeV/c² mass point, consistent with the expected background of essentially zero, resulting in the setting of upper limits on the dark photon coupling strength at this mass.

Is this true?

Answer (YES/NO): NO